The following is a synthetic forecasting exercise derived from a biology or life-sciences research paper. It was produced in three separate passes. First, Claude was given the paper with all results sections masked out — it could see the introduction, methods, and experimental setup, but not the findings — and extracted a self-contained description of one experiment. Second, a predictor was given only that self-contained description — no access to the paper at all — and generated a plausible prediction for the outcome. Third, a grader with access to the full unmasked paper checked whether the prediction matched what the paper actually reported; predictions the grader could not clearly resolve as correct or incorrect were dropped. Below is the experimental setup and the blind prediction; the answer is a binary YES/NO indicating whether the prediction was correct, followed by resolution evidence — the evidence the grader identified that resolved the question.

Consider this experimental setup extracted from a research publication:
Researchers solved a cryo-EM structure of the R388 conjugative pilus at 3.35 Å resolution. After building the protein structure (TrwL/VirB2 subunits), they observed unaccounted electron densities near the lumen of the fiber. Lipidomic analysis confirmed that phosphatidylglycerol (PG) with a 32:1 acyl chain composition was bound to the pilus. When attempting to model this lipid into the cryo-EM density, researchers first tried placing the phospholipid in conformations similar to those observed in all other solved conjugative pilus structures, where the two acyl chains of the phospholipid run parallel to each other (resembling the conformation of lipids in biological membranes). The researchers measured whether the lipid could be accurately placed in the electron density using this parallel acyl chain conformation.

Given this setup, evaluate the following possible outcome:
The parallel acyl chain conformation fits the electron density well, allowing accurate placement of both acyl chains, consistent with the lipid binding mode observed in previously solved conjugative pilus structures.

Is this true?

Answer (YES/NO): NO